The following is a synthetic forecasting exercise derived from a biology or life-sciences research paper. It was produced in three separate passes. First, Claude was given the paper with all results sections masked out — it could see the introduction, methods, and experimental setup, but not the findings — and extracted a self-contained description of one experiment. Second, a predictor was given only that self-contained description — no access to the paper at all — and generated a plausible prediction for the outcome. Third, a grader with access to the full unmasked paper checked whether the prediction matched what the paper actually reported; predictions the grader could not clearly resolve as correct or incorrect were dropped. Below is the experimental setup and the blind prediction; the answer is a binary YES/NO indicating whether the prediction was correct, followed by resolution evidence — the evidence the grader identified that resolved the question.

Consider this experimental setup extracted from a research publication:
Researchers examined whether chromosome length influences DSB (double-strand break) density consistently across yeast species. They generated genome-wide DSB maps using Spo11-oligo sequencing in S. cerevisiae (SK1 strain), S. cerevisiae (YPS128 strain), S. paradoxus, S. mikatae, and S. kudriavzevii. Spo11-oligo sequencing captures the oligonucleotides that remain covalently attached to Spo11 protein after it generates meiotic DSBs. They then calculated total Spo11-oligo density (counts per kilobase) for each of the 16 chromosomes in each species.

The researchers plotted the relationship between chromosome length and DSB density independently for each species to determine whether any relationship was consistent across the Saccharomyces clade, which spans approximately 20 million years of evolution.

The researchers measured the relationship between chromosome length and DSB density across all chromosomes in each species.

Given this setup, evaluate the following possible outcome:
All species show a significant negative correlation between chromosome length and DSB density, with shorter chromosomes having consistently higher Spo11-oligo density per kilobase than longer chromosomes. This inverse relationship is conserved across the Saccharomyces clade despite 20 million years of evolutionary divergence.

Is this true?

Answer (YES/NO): YES